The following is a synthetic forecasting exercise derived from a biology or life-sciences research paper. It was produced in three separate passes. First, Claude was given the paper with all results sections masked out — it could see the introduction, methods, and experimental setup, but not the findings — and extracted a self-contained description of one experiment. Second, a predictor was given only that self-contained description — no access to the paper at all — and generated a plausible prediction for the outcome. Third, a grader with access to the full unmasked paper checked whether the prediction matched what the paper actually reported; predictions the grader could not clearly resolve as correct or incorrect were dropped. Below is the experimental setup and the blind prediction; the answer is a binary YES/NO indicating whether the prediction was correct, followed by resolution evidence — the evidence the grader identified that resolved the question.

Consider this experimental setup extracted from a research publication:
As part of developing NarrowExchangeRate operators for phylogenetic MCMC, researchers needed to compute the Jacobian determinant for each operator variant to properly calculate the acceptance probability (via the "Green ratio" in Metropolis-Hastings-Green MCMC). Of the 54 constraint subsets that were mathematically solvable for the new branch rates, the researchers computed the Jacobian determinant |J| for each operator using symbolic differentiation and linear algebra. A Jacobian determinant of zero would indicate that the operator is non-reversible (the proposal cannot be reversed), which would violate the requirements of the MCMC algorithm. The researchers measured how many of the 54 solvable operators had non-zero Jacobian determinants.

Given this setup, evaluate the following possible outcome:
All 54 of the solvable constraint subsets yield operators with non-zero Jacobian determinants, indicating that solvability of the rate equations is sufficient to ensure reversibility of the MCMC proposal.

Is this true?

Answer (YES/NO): NO